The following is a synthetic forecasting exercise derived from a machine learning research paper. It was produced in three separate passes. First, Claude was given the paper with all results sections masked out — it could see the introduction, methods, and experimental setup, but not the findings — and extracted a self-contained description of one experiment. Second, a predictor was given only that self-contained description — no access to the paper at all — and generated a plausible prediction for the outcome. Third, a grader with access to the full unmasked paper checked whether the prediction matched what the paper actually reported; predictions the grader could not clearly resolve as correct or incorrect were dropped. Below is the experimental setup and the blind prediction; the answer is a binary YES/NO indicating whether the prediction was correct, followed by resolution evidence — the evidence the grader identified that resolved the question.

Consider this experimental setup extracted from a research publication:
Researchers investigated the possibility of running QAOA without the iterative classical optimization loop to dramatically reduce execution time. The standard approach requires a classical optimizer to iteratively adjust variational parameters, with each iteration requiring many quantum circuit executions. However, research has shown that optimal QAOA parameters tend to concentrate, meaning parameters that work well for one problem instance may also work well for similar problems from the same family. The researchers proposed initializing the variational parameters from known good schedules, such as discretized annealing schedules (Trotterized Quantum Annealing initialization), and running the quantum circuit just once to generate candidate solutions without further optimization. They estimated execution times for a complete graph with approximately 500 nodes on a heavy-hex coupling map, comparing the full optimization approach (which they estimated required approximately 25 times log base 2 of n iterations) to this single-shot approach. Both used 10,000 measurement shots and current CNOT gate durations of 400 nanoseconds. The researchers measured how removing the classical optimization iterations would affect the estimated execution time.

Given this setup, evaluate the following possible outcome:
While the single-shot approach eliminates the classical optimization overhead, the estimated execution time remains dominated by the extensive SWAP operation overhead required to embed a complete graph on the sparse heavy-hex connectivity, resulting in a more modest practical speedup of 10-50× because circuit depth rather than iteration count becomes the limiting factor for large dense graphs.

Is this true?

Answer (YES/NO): NO